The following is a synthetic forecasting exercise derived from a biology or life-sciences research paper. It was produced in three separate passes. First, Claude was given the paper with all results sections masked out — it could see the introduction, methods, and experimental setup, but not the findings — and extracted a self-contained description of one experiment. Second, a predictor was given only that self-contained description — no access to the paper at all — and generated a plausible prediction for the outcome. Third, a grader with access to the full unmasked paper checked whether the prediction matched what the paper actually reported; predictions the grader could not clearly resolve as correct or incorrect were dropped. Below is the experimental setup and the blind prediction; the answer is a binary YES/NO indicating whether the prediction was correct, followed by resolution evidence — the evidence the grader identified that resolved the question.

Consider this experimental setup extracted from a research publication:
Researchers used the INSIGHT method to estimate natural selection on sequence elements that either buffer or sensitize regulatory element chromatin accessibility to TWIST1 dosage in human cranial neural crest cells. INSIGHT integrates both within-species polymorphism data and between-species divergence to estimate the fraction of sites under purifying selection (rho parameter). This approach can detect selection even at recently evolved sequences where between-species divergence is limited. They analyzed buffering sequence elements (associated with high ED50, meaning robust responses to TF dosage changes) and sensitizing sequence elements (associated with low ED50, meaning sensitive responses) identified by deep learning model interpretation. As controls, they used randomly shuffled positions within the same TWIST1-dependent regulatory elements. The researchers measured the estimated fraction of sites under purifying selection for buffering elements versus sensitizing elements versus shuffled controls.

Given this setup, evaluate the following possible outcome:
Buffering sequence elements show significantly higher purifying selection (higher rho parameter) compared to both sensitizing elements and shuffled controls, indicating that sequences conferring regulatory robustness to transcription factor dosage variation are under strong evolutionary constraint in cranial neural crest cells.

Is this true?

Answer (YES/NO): NO